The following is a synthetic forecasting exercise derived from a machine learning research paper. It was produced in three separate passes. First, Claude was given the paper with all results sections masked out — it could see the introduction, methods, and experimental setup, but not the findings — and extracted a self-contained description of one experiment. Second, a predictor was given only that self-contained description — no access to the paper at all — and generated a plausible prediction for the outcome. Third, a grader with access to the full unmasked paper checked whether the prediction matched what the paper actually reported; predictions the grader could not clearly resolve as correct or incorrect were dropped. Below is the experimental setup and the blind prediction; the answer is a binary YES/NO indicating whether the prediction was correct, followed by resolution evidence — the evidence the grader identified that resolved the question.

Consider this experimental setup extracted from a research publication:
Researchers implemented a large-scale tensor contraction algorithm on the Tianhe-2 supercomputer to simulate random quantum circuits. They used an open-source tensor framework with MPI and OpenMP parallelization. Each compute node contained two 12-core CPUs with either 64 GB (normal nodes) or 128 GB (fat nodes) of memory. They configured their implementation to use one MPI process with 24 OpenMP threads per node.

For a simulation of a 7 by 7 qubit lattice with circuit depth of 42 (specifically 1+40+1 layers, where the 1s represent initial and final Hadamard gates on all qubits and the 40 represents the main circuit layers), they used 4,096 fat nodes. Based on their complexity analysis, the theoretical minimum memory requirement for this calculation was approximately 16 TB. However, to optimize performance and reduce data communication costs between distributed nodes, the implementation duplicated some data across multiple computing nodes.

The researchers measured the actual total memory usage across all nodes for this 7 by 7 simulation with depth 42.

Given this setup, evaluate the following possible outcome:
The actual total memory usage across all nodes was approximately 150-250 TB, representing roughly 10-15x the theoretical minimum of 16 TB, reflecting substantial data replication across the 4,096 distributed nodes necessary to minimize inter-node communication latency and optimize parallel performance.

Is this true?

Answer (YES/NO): NO